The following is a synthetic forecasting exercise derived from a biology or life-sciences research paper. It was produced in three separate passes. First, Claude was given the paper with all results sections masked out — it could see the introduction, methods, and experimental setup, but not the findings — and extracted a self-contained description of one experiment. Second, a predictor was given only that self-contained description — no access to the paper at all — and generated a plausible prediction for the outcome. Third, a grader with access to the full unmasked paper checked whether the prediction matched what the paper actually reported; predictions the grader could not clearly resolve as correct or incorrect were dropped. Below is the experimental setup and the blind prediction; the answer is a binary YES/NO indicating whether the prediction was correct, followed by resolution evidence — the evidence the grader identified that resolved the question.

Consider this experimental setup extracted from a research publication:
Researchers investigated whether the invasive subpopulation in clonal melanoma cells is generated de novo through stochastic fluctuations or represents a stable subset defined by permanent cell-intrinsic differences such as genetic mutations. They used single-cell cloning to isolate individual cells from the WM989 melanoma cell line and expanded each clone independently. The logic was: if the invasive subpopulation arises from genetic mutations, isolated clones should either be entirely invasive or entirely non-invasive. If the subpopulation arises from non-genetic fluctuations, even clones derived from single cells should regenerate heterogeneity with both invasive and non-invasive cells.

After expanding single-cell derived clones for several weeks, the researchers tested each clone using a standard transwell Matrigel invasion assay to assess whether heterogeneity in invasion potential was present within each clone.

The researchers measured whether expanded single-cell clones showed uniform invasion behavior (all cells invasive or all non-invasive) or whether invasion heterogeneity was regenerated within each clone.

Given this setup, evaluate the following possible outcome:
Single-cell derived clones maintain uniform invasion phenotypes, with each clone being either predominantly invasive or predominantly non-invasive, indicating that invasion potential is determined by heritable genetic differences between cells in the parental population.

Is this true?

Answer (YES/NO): NO